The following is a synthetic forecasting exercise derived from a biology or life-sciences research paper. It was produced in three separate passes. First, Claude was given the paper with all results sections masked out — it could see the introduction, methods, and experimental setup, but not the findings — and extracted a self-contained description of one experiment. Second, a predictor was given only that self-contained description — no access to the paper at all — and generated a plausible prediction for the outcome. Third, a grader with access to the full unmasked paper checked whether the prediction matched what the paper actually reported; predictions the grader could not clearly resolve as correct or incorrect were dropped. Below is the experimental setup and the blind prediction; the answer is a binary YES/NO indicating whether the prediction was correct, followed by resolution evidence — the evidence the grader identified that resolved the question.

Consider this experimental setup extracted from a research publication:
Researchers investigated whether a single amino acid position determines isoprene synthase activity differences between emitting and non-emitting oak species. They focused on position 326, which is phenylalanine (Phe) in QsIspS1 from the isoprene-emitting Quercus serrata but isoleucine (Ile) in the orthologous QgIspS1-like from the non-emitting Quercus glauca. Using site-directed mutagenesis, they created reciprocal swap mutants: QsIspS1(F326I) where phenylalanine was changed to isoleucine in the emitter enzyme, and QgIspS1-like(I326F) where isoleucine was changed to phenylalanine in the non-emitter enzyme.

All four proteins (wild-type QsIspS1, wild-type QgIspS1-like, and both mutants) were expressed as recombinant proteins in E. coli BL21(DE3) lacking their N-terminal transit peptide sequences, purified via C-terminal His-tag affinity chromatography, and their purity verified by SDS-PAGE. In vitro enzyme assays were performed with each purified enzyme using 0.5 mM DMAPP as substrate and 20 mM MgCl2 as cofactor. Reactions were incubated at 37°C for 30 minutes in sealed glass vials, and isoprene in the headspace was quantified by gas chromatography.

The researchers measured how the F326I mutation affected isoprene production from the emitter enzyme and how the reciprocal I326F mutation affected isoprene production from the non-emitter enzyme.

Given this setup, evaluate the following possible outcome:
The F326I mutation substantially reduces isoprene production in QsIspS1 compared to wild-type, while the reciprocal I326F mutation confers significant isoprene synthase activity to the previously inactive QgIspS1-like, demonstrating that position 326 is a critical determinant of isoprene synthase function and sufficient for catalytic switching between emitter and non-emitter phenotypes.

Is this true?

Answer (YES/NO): NO